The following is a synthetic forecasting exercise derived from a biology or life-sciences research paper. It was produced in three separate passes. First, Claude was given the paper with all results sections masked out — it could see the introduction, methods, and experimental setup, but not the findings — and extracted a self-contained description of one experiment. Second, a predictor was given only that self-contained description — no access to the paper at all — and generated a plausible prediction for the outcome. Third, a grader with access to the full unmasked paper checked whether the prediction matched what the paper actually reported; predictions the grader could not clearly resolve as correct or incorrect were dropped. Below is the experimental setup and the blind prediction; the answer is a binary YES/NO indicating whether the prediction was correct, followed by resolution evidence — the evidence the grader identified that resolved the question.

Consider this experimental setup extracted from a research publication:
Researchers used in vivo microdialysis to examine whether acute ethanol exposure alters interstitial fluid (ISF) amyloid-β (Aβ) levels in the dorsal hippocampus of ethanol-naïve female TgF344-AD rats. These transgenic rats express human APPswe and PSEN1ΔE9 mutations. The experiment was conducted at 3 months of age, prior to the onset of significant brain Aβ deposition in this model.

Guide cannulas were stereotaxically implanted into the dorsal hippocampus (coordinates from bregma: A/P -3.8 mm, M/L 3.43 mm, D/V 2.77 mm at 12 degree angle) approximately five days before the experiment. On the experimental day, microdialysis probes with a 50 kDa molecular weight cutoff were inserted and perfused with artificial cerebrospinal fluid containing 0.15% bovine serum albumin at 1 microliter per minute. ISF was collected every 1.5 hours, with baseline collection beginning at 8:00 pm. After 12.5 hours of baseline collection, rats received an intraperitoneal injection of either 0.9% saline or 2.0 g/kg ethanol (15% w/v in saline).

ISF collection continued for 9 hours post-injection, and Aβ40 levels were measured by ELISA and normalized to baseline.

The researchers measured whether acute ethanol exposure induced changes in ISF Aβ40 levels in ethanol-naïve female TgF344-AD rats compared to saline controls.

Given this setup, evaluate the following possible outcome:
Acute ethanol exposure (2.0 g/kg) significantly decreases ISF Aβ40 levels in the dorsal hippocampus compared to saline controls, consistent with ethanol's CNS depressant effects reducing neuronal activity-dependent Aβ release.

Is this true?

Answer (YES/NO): NO